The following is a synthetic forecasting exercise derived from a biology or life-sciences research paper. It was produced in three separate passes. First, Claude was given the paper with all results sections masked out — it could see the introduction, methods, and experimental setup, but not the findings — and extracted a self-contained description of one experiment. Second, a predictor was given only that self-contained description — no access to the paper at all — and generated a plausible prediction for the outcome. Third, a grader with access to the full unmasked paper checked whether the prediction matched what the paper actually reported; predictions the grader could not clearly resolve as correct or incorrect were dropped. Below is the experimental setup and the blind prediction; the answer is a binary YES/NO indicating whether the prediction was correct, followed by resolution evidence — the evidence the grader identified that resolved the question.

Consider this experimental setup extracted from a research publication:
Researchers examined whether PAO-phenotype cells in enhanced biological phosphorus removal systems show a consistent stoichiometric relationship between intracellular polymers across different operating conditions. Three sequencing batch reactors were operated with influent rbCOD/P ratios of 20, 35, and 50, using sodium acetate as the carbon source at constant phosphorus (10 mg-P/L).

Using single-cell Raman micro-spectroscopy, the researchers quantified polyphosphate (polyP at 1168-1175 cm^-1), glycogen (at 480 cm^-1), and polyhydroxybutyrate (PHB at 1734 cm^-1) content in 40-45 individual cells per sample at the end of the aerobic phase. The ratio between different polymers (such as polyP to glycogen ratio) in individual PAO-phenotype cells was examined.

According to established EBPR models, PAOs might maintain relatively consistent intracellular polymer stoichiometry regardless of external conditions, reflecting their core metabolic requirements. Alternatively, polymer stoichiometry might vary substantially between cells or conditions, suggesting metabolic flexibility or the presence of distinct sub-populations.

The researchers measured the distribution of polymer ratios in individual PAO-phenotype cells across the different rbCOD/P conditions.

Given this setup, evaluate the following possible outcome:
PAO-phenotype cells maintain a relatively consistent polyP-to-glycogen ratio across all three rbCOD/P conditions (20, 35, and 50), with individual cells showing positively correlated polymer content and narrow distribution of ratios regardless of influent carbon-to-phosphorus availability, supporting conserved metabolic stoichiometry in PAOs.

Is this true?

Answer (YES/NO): NO